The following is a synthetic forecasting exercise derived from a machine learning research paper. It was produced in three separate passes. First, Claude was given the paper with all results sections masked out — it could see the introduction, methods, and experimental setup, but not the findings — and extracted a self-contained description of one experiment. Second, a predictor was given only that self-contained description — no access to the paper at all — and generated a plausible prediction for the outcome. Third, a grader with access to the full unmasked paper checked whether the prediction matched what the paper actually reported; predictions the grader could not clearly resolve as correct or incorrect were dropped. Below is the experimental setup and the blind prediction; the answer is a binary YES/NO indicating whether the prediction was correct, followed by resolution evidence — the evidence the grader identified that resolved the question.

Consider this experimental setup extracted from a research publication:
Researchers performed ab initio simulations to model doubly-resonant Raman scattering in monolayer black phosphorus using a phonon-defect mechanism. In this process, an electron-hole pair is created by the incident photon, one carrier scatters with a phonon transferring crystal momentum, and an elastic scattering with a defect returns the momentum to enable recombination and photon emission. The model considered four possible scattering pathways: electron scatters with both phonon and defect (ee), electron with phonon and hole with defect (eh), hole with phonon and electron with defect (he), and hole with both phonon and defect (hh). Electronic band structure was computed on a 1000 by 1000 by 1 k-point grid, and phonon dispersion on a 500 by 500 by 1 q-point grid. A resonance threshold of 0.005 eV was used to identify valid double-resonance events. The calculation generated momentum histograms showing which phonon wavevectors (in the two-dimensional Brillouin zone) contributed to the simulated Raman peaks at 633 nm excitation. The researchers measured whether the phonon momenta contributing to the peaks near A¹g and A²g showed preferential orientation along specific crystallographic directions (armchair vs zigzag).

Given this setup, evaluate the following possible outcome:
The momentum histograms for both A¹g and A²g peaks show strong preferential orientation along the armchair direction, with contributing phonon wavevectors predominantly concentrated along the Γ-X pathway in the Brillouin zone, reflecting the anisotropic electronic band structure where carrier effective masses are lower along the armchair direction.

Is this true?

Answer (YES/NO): NO